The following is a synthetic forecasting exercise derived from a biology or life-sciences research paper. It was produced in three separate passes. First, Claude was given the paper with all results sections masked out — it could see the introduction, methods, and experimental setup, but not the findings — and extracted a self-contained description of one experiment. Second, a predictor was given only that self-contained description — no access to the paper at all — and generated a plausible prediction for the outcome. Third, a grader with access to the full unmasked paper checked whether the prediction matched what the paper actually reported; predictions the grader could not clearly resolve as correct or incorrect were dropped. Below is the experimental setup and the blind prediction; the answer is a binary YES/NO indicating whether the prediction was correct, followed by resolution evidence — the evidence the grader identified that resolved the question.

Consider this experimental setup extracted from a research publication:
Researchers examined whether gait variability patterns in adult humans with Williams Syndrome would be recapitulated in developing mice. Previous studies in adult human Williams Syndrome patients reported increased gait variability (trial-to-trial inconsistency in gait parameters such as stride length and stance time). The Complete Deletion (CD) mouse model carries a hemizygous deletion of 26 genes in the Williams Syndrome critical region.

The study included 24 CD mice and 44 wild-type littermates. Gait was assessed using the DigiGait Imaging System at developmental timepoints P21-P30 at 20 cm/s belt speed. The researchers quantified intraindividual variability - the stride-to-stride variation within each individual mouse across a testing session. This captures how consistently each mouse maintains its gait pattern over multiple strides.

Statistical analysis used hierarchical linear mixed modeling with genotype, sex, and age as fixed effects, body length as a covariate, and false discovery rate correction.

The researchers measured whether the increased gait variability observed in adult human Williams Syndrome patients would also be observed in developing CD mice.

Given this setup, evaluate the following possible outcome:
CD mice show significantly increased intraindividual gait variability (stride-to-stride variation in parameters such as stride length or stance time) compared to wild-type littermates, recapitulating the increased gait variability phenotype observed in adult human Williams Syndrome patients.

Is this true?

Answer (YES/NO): NO